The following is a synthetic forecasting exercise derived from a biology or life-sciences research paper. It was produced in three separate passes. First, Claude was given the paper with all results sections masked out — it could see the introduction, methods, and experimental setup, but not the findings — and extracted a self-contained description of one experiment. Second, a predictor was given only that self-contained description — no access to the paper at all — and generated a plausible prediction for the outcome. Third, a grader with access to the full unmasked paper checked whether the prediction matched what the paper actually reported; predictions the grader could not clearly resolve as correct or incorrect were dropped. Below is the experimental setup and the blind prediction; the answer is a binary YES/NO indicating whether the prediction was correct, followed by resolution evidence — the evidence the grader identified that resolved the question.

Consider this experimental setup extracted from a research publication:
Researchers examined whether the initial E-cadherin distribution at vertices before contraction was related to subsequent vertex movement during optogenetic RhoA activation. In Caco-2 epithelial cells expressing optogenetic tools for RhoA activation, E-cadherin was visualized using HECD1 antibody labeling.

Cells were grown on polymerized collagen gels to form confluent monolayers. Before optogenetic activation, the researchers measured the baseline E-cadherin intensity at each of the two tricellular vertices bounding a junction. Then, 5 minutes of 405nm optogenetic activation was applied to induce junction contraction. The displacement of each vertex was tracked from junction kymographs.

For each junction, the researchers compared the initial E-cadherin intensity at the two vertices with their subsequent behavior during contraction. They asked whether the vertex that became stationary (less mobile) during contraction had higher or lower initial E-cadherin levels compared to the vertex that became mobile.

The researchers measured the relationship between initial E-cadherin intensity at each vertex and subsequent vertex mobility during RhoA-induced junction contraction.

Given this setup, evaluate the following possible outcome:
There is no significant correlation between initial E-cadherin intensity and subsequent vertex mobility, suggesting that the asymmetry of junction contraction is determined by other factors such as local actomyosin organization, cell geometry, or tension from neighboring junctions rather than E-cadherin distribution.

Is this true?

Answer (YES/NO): YES